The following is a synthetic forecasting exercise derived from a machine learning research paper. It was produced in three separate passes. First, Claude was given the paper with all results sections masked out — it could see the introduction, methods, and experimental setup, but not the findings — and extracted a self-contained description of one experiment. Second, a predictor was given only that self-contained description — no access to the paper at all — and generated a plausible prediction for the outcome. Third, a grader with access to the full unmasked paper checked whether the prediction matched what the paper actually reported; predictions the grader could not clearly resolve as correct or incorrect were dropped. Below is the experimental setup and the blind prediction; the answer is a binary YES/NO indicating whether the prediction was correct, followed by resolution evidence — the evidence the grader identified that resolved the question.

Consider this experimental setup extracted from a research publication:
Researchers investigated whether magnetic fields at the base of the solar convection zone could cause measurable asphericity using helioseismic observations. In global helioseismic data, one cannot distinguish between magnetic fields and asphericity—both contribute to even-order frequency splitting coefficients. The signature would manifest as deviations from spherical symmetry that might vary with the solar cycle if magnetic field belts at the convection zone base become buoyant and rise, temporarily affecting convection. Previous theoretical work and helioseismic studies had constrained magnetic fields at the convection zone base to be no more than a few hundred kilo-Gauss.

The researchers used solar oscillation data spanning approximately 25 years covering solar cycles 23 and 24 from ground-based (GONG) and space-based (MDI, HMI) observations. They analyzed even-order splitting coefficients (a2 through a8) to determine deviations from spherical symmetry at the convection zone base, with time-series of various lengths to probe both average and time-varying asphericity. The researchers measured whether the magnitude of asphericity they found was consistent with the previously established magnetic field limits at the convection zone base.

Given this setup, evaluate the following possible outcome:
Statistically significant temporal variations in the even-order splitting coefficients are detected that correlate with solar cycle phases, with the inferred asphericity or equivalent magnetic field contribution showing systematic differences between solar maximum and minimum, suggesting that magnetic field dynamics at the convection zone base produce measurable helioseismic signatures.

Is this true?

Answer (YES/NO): NO